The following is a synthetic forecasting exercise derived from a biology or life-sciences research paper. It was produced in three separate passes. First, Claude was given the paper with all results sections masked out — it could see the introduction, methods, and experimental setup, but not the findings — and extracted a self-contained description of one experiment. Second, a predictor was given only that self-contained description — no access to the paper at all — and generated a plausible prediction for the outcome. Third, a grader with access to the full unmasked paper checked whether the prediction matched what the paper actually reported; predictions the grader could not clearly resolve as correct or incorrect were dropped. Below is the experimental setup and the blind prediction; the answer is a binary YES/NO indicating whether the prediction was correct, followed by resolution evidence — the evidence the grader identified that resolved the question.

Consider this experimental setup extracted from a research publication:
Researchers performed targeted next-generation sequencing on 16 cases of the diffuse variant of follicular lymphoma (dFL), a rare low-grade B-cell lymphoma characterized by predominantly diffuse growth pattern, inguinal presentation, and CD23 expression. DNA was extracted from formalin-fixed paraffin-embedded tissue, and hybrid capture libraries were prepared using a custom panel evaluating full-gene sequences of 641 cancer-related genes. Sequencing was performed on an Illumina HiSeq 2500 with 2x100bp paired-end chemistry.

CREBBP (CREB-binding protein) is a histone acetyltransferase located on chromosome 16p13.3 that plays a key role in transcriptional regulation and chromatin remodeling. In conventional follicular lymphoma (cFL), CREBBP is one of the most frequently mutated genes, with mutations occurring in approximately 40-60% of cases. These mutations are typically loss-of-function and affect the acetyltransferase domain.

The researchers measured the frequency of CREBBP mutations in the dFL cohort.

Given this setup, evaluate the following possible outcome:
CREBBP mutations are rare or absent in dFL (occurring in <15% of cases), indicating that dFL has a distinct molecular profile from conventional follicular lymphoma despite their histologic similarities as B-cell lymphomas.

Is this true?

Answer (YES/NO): NO